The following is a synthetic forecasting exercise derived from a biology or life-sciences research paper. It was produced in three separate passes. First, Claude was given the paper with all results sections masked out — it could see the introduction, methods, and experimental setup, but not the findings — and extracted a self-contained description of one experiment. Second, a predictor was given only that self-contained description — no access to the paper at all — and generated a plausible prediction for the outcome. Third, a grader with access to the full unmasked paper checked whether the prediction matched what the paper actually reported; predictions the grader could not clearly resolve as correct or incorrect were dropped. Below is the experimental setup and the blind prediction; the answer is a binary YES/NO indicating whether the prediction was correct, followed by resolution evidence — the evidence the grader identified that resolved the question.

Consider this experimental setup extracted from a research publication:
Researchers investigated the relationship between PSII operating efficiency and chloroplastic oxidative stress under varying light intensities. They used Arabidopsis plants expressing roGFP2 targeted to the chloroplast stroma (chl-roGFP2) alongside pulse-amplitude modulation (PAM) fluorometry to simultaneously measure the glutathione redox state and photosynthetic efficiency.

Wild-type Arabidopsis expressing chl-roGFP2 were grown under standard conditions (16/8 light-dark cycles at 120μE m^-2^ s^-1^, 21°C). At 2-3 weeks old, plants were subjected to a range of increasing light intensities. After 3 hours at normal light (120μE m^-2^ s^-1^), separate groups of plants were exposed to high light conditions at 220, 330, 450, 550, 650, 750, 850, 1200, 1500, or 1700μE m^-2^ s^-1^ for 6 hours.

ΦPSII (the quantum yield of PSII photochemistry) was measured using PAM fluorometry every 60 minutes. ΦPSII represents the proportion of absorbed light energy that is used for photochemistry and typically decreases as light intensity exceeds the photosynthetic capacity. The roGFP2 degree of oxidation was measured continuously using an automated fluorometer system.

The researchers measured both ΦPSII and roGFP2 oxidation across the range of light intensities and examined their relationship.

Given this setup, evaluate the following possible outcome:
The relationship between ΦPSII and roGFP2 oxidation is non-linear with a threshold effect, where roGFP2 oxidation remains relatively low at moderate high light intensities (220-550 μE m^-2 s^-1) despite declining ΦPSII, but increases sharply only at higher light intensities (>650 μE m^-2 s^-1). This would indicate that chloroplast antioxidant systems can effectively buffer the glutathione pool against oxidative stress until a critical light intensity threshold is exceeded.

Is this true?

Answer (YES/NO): NO